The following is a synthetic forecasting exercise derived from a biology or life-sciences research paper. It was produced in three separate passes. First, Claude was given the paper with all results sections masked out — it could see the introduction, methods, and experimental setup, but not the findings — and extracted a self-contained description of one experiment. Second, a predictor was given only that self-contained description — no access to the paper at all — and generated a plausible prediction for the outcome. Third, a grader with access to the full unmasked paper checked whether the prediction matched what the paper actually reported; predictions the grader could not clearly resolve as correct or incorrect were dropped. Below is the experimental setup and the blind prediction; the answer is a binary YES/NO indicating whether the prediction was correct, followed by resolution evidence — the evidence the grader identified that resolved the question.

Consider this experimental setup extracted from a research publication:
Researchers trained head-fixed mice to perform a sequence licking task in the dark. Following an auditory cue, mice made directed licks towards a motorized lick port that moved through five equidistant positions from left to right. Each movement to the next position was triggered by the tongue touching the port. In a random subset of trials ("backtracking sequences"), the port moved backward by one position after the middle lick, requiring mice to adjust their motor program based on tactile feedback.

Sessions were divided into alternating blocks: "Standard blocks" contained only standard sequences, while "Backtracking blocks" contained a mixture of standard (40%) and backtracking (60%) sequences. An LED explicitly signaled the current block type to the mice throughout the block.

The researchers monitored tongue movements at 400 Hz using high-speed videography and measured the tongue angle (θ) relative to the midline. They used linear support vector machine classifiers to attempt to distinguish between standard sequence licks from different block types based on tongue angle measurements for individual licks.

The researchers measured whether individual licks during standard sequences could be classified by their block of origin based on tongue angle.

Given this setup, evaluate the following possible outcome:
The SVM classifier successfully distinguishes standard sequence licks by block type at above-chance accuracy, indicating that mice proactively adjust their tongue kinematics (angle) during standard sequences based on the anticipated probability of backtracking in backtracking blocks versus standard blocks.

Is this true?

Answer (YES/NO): NO